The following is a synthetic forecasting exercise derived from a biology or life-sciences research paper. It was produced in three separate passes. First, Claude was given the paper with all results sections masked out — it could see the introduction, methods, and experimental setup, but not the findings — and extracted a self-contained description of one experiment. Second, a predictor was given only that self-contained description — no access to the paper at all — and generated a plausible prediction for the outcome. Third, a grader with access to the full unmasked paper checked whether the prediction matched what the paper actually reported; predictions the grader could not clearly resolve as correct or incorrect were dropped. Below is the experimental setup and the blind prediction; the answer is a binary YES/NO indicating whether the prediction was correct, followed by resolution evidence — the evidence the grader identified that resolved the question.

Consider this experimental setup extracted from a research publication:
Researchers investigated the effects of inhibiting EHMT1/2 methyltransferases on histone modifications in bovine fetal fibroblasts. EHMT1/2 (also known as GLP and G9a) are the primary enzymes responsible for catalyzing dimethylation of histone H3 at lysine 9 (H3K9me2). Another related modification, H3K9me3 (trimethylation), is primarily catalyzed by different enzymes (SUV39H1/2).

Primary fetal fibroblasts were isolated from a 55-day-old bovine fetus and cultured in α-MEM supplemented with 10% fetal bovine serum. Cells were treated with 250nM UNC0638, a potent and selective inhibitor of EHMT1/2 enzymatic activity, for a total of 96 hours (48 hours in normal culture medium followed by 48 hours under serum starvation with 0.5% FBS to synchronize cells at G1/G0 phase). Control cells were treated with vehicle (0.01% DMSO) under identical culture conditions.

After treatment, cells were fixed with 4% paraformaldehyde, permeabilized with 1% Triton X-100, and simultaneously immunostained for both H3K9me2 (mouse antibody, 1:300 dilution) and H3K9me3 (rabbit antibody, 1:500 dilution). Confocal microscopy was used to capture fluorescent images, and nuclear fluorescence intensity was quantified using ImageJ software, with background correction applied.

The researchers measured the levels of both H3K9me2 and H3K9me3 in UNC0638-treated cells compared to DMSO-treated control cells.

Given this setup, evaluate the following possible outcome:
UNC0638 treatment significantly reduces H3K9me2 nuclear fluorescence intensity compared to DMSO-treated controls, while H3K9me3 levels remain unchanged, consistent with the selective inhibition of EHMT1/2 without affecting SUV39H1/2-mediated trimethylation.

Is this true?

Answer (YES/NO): YES